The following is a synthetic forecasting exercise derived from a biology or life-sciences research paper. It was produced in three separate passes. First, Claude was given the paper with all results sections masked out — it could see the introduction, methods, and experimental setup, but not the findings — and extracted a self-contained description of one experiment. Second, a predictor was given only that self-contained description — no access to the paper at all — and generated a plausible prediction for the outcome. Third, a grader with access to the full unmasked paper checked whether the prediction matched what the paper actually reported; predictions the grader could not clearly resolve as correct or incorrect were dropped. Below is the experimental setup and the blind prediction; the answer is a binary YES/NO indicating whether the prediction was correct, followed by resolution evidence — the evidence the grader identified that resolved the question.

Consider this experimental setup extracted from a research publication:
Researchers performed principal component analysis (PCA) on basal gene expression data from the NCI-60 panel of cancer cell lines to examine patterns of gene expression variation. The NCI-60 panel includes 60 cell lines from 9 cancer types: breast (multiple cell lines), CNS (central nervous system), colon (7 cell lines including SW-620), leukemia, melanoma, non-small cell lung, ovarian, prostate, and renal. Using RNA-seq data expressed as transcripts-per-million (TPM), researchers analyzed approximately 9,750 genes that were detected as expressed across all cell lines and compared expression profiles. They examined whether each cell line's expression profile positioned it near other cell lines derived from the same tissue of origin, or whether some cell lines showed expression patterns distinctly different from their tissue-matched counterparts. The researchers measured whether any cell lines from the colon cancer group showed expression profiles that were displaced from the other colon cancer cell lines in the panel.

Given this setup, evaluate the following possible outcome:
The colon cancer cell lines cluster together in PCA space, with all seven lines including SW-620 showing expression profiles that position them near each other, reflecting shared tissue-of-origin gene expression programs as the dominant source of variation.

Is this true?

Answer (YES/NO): NO